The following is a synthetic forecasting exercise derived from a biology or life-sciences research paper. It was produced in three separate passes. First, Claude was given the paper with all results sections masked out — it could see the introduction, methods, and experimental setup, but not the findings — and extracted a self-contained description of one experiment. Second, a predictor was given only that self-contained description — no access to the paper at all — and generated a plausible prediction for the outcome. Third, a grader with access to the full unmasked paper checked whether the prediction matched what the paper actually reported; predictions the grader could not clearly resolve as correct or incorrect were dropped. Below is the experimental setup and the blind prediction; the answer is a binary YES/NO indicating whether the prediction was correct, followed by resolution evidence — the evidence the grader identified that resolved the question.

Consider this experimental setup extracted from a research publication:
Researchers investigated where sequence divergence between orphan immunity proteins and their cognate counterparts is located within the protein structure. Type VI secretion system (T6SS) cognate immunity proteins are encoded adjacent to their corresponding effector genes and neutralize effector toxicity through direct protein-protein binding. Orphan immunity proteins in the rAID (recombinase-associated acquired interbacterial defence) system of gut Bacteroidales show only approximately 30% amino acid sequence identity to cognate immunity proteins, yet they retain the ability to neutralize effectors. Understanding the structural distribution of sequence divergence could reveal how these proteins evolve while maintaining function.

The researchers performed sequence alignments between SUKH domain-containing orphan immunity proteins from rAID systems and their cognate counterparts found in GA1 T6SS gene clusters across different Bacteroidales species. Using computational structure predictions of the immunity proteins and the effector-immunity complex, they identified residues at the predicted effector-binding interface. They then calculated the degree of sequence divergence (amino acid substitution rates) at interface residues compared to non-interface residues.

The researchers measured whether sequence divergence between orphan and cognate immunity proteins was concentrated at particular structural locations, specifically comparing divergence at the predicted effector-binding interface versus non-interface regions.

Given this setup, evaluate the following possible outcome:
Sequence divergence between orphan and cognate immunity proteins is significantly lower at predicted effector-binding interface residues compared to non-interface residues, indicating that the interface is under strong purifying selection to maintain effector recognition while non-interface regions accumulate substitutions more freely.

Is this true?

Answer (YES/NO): NO